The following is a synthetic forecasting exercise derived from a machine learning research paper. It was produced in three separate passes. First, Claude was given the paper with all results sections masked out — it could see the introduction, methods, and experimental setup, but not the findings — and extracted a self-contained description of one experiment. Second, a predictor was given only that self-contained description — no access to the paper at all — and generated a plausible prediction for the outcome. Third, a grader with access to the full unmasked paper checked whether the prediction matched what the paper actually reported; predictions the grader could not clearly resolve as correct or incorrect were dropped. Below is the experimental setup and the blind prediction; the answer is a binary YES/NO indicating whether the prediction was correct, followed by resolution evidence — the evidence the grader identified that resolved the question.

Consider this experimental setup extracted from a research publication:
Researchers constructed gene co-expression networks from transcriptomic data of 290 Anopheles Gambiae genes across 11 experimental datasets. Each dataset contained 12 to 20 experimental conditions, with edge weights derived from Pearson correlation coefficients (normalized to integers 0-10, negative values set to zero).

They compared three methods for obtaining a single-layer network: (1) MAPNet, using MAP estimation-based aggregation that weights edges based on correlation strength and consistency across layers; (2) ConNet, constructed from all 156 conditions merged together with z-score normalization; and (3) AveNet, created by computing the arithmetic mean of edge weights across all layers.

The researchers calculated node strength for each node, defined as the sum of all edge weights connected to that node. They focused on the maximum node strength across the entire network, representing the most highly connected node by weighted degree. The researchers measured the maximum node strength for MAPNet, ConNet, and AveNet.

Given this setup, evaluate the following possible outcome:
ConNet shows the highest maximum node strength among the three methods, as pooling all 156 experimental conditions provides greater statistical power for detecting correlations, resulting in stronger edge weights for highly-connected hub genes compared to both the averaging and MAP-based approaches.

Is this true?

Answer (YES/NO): NO